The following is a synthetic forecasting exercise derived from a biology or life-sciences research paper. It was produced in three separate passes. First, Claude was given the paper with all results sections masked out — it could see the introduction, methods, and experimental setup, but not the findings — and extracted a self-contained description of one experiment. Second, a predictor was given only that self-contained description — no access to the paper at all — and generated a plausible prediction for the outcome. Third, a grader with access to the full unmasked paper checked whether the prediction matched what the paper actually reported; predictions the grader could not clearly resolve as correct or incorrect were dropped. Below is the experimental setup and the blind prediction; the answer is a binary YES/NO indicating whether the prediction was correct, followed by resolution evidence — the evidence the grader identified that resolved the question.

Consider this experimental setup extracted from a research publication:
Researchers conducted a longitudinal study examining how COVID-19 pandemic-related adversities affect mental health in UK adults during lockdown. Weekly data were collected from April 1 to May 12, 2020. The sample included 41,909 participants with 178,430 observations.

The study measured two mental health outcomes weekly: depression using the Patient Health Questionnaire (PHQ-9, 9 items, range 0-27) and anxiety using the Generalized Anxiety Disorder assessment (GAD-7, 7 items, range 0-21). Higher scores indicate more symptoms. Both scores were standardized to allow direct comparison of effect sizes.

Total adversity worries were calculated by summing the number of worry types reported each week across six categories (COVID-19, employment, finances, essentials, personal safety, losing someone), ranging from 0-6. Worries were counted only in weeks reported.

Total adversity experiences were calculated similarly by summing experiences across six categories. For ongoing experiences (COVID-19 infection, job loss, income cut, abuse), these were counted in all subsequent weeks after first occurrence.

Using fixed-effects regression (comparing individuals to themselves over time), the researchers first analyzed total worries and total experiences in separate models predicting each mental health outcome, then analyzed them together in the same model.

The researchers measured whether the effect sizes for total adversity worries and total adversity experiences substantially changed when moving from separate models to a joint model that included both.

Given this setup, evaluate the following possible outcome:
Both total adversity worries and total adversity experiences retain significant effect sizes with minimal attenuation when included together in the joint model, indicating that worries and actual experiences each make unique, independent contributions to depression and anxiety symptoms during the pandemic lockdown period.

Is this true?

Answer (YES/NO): YES